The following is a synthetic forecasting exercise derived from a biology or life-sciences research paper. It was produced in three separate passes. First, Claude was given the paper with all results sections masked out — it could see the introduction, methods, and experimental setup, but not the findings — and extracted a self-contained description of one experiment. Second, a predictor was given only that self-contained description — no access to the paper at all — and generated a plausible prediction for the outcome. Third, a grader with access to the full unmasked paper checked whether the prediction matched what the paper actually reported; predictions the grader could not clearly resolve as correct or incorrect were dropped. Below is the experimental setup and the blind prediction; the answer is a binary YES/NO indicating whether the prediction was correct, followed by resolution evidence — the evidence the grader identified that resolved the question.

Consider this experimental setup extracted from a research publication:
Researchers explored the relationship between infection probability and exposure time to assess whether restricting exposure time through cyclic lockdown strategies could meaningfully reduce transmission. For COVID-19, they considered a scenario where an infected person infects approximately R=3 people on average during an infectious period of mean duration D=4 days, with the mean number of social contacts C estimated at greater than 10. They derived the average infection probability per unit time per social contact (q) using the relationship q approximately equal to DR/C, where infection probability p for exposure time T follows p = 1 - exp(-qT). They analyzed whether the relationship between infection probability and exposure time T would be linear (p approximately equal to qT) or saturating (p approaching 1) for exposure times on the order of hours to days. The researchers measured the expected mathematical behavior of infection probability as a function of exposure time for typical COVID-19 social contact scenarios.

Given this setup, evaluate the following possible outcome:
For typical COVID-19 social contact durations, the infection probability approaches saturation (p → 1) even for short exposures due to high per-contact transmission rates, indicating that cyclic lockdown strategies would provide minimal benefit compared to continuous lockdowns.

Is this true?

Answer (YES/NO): NO